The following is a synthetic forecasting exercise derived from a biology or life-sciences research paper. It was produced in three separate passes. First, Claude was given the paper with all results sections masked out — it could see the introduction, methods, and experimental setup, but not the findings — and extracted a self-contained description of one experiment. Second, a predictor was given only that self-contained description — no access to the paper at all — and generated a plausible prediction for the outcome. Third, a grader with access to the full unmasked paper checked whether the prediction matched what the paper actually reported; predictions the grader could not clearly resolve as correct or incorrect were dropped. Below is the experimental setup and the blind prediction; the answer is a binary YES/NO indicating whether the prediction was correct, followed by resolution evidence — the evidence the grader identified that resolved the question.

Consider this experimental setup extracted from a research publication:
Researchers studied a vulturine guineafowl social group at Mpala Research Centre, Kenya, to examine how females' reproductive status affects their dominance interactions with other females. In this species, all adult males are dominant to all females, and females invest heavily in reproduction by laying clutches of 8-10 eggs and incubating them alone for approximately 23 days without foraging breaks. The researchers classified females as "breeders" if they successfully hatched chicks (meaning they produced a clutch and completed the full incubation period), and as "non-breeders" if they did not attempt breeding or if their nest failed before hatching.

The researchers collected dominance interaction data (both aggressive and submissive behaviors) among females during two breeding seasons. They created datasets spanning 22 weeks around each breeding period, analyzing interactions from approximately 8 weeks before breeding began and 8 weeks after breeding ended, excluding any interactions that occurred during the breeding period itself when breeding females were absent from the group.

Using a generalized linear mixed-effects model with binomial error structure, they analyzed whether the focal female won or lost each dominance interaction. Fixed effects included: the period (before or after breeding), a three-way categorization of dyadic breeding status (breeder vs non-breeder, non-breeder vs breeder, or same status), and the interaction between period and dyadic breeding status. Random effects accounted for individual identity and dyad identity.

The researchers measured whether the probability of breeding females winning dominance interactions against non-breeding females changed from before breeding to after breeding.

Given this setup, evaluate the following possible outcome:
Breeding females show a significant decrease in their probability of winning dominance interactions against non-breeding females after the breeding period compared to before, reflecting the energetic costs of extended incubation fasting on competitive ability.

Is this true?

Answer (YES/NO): YES